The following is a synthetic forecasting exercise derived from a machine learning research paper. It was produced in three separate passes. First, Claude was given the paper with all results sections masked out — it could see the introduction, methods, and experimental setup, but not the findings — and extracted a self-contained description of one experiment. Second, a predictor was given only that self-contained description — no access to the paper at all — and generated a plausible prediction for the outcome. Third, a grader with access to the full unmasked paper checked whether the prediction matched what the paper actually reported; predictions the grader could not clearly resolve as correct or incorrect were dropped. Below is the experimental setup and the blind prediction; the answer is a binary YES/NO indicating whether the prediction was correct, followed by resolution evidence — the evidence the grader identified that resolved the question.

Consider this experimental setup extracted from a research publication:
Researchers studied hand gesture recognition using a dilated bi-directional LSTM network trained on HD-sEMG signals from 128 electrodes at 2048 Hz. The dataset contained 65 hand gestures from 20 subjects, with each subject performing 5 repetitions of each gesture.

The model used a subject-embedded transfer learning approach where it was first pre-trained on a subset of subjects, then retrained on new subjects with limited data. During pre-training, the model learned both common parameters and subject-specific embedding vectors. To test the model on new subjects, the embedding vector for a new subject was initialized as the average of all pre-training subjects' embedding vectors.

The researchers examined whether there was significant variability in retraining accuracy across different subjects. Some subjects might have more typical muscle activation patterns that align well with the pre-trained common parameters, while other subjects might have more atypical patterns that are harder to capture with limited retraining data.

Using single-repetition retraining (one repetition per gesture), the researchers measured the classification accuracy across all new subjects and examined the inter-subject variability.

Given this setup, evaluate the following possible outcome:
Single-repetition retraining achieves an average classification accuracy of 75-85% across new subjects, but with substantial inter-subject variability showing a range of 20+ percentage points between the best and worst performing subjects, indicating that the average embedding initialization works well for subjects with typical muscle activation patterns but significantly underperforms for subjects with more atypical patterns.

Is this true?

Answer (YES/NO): NO